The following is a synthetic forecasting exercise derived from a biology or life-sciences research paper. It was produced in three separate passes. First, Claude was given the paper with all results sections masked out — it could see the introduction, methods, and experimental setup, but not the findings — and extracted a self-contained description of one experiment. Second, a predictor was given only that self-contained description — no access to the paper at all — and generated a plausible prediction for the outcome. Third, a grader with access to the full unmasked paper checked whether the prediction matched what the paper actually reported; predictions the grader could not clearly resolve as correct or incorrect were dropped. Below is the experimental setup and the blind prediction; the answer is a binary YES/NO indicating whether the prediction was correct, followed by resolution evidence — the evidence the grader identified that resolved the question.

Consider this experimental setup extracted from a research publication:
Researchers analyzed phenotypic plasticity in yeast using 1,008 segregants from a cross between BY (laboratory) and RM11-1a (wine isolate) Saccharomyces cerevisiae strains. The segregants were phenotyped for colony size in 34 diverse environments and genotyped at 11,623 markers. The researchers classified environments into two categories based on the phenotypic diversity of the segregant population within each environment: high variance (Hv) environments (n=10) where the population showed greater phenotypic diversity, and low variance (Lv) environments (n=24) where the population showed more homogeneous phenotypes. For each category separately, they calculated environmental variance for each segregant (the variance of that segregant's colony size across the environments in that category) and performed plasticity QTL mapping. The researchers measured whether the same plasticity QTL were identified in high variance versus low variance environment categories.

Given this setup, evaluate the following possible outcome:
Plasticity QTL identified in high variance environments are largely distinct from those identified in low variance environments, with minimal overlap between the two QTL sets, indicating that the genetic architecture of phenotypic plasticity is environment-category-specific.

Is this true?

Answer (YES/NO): YES